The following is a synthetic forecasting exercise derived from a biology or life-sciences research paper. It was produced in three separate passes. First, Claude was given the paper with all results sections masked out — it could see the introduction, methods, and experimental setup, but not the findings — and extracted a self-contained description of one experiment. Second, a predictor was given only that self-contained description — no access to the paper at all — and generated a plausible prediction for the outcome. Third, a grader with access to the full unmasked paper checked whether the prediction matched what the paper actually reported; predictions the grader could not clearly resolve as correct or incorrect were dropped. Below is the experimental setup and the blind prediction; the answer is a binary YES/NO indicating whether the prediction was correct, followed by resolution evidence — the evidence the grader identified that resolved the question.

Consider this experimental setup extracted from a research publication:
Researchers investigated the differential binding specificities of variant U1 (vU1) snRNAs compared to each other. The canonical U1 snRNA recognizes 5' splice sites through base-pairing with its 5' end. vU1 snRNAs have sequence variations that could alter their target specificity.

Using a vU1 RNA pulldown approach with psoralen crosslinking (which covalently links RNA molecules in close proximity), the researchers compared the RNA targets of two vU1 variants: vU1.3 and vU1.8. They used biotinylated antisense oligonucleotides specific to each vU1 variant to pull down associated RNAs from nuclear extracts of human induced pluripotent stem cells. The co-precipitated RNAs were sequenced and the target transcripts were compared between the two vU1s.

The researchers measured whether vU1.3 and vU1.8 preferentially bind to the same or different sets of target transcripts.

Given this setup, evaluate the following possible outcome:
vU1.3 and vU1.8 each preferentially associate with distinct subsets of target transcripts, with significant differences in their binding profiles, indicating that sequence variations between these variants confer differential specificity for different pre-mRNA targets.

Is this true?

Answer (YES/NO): YES